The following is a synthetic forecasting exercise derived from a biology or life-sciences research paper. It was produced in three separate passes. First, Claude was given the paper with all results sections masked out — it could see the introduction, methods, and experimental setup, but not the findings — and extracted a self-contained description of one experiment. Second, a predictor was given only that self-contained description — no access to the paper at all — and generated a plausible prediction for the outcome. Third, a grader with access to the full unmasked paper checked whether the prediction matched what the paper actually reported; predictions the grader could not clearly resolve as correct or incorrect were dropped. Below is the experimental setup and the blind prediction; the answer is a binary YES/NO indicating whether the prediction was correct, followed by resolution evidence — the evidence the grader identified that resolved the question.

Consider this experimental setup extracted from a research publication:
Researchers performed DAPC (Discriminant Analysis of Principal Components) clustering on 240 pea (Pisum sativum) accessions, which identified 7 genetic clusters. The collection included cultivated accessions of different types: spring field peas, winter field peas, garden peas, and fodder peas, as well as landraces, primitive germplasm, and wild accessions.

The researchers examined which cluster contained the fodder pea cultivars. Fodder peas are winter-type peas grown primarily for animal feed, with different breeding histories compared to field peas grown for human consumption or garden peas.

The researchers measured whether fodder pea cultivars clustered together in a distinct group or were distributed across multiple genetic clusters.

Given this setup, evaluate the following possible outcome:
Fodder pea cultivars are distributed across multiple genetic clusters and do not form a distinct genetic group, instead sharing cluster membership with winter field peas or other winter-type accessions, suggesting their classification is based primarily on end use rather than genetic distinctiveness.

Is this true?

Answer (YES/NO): NO